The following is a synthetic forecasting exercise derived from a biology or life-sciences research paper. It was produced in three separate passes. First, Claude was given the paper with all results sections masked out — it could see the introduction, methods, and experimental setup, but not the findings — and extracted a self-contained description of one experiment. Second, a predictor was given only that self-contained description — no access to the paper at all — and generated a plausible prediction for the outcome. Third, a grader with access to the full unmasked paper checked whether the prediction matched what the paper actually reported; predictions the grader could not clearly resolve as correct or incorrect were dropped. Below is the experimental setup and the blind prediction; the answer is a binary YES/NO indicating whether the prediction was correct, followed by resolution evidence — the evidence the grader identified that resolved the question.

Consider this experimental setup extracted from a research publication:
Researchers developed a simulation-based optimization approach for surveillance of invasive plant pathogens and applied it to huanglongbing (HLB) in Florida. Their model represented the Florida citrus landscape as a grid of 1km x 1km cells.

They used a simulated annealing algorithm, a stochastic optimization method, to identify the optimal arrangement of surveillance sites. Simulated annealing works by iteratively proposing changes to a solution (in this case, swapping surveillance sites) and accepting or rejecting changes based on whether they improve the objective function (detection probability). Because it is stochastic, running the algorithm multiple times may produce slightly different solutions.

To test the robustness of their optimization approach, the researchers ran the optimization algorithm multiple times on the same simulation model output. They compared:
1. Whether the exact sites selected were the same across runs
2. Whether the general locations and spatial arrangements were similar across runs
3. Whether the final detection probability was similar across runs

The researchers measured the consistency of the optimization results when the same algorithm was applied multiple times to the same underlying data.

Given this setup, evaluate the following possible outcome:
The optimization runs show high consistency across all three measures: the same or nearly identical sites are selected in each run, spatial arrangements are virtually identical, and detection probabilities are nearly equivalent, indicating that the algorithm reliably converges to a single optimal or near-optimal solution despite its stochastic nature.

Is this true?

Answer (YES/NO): NO